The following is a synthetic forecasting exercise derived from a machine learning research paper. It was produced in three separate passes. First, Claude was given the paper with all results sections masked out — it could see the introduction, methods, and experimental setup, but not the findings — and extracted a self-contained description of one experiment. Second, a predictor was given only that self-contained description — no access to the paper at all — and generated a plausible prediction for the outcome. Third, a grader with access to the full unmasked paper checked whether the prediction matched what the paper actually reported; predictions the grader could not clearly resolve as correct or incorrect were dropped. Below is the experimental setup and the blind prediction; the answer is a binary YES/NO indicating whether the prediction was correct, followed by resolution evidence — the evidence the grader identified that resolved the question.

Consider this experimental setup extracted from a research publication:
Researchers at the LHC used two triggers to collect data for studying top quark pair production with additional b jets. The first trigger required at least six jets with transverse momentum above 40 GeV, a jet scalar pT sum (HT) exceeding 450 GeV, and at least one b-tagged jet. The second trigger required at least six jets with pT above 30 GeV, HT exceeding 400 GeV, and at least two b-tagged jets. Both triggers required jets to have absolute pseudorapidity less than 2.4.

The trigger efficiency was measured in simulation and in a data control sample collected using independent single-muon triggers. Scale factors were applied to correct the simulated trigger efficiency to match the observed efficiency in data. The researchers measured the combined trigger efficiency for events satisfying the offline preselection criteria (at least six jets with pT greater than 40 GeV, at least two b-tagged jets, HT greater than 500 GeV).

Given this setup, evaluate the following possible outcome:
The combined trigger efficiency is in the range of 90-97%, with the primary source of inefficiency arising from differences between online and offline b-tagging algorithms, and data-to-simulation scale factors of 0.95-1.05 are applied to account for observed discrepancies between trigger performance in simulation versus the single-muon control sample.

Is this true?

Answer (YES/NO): NO